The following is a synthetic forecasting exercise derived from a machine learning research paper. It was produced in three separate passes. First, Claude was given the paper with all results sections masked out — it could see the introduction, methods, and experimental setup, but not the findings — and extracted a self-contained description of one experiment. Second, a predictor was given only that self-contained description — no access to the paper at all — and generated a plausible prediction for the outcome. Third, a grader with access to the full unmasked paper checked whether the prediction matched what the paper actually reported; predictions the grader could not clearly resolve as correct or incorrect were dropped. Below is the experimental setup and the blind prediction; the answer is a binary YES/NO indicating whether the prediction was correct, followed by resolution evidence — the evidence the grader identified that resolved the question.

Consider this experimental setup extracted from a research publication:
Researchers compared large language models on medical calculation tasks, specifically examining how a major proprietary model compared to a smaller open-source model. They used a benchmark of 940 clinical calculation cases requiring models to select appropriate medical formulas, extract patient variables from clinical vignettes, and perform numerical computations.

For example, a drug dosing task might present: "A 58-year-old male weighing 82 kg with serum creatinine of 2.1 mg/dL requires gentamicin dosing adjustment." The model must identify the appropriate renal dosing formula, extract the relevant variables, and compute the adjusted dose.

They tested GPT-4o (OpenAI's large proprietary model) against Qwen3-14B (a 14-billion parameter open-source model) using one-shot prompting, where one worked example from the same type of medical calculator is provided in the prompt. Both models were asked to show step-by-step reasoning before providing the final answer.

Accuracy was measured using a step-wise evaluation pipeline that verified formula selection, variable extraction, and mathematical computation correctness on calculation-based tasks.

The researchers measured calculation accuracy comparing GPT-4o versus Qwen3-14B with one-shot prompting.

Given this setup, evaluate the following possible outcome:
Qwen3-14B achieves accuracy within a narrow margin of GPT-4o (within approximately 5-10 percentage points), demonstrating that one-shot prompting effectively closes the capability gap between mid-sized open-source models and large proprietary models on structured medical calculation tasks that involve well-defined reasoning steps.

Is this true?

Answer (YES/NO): NO